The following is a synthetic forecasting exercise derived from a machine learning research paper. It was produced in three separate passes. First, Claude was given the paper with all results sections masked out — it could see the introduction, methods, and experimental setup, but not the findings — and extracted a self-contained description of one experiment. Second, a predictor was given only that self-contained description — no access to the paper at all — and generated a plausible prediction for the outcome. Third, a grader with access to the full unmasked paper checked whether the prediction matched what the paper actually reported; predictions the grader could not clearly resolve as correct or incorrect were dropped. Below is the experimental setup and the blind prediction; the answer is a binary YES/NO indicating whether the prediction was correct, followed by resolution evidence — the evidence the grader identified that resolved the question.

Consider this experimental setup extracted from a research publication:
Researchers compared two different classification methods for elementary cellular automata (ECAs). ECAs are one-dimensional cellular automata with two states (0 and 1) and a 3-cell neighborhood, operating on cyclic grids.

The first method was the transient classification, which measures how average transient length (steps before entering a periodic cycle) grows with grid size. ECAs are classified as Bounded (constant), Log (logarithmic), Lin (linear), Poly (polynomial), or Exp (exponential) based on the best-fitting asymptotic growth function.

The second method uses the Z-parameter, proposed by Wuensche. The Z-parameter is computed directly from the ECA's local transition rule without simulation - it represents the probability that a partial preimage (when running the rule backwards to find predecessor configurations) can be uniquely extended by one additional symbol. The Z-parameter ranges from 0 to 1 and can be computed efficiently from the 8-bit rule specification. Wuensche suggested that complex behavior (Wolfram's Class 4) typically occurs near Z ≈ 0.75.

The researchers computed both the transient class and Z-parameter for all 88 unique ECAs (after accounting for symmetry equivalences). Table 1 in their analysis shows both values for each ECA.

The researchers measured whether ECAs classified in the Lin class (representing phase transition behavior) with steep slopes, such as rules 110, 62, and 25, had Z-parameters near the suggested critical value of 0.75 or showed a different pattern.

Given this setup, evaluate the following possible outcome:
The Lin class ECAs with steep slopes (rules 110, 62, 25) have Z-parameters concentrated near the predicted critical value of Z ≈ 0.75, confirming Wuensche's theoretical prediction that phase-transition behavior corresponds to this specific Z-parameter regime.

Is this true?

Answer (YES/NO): YES